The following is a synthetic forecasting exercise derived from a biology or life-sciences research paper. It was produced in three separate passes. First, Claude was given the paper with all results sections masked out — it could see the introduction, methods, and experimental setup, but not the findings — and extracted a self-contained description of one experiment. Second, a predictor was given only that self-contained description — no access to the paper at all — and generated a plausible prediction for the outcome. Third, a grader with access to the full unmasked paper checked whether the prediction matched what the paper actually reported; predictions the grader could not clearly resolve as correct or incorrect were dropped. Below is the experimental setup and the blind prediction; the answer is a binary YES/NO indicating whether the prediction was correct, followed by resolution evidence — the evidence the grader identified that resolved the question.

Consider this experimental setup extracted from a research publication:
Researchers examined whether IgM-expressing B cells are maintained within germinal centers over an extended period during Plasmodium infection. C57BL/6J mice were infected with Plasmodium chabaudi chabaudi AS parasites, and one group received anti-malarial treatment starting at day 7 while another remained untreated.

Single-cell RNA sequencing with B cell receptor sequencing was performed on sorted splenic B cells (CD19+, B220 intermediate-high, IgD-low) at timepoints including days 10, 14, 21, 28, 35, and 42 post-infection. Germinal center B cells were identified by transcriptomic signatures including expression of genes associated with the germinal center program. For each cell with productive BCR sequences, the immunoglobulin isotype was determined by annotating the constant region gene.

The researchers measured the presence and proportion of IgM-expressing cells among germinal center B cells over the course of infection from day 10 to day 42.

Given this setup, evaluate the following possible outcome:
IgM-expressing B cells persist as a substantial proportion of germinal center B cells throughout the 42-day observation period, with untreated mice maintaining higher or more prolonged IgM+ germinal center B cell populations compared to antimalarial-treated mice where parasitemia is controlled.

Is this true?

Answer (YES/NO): NO